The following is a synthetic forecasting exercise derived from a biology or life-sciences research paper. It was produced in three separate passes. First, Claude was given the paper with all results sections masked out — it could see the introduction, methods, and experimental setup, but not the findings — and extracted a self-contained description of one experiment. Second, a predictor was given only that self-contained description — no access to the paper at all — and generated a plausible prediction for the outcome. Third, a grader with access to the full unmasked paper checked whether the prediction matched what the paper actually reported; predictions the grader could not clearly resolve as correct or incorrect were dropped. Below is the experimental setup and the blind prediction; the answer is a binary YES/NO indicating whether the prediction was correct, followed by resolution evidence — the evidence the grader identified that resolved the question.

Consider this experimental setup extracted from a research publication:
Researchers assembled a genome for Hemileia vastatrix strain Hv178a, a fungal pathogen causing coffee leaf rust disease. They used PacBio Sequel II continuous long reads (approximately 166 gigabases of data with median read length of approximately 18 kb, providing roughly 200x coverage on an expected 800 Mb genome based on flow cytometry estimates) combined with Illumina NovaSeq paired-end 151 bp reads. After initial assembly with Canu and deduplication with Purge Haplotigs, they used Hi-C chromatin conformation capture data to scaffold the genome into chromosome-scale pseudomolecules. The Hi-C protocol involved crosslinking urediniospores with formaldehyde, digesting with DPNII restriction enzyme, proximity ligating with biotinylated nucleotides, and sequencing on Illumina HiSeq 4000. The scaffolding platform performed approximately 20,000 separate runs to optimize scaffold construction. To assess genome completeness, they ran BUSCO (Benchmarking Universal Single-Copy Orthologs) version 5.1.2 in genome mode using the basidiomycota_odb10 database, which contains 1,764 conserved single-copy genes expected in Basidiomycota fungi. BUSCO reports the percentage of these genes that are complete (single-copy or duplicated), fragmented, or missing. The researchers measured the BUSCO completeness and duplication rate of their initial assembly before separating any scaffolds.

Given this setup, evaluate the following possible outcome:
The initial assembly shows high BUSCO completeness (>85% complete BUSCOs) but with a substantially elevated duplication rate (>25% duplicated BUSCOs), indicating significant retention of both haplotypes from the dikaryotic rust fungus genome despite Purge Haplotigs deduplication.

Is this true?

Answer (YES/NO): YES